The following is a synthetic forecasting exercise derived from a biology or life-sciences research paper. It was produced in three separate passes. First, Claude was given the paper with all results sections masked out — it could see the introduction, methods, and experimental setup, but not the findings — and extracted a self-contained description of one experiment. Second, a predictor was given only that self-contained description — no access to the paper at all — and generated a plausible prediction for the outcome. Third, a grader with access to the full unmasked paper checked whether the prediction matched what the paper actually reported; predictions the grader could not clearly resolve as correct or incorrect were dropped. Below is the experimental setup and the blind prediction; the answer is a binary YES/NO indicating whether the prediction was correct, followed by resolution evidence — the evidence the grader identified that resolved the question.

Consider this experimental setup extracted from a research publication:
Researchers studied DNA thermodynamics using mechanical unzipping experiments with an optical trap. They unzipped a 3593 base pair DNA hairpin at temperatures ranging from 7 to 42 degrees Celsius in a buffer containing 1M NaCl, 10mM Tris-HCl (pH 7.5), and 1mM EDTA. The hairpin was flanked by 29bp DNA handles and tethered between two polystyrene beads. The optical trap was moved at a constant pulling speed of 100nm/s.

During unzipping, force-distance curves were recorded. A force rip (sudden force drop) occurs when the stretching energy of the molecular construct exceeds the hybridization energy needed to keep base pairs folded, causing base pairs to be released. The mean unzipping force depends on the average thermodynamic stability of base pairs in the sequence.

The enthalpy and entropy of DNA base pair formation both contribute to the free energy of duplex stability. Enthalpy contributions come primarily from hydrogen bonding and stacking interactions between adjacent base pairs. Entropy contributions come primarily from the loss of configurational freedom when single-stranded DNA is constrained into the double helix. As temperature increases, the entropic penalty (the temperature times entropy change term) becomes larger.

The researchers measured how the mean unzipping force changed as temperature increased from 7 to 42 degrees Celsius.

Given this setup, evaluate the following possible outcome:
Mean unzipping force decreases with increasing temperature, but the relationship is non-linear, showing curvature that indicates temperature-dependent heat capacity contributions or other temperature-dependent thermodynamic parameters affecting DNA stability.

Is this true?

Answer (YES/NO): NO